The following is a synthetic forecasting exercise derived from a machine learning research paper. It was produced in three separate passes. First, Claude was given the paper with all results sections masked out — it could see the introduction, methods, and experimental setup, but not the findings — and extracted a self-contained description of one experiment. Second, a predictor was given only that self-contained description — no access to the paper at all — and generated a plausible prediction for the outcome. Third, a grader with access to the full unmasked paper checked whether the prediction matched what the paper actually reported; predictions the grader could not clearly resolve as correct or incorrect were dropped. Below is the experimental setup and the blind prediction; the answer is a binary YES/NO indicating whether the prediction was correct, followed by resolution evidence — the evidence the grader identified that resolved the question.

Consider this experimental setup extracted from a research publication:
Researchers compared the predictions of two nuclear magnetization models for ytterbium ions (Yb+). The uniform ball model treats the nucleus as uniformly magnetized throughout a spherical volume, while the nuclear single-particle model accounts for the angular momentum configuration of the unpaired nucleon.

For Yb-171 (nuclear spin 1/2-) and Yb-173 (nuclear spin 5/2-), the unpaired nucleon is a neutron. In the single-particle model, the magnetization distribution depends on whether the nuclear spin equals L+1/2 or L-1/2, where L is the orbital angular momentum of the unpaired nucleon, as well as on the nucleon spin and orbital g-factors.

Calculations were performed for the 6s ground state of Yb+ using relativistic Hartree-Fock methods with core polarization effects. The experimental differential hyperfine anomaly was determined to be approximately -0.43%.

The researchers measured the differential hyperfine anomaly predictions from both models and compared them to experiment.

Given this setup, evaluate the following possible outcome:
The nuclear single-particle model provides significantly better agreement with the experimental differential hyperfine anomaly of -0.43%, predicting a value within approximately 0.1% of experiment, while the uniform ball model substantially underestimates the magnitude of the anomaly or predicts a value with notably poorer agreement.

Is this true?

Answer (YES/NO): NO